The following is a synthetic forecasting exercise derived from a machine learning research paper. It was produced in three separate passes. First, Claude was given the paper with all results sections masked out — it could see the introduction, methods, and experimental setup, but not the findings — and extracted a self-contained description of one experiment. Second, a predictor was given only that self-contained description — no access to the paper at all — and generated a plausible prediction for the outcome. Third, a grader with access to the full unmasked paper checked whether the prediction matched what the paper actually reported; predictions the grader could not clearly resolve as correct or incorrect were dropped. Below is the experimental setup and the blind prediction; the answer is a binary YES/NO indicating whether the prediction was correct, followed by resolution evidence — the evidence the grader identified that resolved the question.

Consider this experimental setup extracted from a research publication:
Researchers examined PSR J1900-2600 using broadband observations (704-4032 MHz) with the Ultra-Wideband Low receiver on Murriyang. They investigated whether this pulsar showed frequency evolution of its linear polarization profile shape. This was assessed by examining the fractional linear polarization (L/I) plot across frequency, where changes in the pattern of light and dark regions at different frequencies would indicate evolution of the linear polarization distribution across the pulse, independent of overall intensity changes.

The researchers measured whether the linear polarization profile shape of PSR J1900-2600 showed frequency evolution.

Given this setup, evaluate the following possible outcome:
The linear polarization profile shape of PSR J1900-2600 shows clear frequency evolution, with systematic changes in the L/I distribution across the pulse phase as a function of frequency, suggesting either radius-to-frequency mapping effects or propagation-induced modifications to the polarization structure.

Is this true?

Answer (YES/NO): YES